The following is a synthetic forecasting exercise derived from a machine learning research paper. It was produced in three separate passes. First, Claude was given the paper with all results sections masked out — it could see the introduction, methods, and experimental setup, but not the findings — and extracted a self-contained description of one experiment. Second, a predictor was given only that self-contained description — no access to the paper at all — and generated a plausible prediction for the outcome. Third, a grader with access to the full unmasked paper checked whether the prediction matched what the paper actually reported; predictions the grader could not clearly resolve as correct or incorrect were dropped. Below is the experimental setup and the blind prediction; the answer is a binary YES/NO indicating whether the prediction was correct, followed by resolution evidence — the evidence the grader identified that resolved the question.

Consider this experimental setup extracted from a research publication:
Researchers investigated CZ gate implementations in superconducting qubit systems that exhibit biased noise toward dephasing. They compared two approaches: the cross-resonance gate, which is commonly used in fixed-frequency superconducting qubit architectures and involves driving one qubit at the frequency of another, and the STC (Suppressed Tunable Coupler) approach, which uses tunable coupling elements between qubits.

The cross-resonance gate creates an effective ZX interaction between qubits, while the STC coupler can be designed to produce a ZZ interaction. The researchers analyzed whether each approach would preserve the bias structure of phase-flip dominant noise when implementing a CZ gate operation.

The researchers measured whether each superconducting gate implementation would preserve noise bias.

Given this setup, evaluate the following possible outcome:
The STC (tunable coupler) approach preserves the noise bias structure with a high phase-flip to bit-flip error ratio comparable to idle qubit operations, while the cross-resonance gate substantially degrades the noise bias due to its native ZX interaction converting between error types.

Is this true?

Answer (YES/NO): NO